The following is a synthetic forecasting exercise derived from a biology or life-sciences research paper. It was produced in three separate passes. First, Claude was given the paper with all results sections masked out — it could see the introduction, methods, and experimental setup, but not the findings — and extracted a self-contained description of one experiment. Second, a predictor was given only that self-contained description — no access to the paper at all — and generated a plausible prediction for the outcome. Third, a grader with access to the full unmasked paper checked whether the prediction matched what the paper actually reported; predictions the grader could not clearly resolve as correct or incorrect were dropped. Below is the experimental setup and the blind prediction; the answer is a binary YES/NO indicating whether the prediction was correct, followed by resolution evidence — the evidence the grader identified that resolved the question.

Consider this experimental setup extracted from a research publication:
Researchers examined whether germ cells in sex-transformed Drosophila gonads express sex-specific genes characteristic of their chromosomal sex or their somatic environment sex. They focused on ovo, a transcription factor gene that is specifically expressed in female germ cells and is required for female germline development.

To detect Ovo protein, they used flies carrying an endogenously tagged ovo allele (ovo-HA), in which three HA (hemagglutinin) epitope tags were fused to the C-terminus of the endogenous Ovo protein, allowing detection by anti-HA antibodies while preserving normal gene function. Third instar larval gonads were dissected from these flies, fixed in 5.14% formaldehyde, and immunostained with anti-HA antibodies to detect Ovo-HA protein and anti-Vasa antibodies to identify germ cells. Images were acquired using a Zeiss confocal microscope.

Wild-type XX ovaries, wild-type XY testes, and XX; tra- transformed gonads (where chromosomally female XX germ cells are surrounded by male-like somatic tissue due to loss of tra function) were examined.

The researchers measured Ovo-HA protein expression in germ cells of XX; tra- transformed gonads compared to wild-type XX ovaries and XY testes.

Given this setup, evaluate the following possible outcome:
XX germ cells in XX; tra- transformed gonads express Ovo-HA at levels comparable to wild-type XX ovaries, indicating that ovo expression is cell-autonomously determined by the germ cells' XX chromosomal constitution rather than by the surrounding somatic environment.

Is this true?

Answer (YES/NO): NO